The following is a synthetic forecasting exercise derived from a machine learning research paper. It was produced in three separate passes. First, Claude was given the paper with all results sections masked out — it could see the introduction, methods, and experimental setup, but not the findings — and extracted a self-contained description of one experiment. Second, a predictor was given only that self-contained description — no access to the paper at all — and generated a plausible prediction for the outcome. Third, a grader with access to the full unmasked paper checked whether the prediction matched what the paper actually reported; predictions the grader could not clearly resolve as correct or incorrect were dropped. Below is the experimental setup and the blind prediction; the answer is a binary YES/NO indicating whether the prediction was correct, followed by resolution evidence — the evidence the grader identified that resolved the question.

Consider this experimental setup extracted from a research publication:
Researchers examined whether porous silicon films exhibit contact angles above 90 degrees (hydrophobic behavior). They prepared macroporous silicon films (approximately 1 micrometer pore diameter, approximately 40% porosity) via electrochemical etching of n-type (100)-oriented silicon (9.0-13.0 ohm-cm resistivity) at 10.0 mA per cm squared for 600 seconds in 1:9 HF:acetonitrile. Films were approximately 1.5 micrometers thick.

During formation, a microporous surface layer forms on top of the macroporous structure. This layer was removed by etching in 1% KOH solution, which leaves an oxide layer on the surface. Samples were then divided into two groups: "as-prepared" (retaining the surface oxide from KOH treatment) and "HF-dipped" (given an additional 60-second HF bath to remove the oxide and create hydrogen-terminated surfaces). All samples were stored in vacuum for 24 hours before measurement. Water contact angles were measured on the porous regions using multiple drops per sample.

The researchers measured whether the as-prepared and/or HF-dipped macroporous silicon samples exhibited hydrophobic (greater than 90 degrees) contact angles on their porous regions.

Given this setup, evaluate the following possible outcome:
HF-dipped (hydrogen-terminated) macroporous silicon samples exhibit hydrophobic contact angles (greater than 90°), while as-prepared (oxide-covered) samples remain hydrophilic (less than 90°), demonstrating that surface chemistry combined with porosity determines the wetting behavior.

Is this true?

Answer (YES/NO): YES